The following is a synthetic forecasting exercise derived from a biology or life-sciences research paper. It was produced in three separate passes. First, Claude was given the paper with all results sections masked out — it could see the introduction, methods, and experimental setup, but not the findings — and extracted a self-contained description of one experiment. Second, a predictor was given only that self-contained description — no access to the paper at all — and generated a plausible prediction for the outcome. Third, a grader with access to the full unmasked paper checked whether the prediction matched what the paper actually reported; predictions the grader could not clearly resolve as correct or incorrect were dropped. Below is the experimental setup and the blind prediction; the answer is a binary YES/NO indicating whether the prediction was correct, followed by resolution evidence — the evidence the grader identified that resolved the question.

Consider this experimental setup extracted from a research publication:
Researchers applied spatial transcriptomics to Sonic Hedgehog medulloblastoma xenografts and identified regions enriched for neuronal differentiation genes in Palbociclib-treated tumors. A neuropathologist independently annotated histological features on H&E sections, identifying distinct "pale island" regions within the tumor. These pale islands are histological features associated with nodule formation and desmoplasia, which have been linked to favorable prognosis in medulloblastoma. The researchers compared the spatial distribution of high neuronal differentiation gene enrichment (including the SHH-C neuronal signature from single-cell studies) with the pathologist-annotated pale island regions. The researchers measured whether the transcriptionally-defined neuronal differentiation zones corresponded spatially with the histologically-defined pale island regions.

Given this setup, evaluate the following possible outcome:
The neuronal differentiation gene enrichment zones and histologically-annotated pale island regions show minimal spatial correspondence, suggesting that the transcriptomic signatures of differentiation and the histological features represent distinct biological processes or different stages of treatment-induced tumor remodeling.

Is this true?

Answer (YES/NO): NO